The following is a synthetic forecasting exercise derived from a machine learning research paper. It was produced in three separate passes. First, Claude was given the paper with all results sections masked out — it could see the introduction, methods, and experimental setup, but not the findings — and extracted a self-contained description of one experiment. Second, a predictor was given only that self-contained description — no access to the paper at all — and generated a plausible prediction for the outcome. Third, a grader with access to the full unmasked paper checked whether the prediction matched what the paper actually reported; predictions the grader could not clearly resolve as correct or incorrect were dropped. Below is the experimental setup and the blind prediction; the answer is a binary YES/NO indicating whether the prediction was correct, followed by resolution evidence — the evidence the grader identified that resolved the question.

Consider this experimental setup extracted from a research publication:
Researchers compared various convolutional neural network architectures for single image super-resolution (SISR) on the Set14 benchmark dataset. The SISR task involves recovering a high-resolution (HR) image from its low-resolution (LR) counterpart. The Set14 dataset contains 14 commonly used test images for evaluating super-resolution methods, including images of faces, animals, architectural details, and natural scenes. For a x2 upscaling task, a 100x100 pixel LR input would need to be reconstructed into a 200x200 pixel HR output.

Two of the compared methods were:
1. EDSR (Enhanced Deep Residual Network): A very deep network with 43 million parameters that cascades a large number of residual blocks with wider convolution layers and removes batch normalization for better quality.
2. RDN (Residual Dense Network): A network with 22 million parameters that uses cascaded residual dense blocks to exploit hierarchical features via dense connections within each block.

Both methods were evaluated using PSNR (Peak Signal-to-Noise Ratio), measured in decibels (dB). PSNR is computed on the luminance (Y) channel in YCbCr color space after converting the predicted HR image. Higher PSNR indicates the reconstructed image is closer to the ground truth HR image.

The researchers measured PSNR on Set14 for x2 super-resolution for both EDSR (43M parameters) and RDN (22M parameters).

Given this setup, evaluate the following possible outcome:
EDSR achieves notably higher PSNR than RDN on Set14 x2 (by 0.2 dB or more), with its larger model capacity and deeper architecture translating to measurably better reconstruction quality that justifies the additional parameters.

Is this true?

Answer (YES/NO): NO